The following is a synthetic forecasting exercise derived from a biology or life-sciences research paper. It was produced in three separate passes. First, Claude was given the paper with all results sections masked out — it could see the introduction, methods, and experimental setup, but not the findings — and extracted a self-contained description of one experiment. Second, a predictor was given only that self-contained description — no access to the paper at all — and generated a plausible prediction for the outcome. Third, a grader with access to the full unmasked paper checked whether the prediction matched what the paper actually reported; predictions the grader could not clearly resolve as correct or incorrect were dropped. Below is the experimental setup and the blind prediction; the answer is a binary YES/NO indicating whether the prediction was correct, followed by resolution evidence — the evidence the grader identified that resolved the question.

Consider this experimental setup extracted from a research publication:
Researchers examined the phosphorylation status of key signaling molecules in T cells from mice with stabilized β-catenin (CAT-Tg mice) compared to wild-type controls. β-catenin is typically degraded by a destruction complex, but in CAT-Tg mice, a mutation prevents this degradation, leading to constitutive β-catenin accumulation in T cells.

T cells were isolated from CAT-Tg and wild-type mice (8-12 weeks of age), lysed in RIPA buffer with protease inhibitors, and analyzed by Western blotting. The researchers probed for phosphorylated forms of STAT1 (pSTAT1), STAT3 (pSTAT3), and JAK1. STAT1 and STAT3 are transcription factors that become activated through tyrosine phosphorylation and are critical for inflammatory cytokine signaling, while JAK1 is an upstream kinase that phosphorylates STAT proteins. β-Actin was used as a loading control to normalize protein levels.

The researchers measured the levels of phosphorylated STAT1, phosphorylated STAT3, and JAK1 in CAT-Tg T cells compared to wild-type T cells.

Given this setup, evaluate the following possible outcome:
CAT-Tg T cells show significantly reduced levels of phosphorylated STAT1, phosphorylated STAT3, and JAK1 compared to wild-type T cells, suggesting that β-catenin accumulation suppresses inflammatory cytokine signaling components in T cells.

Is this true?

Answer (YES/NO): YES